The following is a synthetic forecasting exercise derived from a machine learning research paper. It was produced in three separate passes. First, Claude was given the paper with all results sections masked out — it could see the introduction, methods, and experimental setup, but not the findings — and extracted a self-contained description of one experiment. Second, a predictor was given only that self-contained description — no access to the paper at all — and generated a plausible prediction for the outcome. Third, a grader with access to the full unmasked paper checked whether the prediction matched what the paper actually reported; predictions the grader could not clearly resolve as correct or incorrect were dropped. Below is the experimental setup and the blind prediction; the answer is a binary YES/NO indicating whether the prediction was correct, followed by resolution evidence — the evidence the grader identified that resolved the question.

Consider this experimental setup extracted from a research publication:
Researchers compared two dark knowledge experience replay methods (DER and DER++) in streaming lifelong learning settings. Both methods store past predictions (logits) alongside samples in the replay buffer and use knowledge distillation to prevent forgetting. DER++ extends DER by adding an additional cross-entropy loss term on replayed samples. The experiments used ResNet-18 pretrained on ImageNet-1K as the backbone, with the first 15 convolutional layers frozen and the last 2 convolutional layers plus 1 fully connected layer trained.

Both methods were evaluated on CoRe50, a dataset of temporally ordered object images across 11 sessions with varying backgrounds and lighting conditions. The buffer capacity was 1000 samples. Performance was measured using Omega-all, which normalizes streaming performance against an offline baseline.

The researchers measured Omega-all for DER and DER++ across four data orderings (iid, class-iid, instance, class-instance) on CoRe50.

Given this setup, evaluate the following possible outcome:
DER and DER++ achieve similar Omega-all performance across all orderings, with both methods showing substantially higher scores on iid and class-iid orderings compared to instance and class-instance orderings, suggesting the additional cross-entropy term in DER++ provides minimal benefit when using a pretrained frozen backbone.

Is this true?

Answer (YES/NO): NO